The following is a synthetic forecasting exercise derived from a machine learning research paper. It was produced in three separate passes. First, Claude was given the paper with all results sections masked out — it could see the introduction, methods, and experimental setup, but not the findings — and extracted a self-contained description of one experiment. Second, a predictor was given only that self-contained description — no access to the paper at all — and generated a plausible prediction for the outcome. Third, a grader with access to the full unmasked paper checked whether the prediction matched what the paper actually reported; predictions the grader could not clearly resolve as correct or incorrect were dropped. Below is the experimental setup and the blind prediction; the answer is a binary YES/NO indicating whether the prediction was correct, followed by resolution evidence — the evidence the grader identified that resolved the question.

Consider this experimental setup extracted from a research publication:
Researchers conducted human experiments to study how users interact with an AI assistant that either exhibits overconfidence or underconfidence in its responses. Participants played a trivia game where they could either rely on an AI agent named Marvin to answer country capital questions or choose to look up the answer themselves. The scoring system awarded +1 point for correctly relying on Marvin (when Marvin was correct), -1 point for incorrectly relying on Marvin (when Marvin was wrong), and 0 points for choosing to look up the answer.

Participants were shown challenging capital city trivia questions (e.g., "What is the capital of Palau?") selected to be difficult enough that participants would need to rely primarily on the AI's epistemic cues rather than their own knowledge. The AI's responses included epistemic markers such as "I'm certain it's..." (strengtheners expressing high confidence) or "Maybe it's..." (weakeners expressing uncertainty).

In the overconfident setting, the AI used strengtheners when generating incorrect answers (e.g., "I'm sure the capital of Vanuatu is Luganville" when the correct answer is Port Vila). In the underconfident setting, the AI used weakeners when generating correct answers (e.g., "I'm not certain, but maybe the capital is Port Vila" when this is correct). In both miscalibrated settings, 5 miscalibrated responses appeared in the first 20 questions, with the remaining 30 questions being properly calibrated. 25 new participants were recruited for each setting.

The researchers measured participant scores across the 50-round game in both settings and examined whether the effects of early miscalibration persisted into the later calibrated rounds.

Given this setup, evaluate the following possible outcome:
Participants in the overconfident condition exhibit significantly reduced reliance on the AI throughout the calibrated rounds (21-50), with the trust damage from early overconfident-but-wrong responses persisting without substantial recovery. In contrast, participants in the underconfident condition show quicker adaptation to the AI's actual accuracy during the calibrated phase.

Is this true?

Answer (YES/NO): NO